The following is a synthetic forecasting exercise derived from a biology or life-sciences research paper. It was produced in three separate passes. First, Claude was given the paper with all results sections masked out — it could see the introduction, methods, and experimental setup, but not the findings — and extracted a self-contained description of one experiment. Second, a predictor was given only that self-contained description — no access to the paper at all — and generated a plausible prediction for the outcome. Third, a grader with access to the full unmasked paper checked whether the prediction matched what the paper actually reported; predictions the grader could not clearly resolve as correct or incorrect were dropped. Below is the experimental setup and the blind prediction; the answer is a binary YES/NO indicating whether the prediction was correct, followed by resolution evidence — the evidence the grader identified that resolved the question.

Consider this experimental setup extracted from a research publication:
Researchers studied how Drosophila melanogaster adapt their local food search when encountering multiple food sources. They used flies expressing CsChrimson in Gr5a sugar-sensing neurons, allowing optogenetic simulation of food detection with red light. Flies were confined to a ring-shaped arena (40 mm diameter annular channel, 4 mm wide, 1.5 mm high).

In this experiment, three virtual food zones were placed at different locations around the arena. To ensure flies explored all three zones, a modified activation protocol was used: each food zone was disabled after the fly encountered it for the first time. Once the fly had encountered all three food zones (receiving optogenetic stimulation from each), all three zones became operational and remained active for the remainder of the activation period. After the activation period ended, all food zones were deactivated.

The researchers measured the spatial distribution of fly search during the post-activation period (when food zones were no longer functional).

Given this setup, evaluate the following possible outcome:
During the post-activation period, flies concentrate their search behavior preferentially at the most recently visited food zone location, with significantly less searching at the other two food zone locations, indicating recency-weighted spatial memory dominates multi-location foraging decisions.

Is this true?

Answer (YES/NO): NO